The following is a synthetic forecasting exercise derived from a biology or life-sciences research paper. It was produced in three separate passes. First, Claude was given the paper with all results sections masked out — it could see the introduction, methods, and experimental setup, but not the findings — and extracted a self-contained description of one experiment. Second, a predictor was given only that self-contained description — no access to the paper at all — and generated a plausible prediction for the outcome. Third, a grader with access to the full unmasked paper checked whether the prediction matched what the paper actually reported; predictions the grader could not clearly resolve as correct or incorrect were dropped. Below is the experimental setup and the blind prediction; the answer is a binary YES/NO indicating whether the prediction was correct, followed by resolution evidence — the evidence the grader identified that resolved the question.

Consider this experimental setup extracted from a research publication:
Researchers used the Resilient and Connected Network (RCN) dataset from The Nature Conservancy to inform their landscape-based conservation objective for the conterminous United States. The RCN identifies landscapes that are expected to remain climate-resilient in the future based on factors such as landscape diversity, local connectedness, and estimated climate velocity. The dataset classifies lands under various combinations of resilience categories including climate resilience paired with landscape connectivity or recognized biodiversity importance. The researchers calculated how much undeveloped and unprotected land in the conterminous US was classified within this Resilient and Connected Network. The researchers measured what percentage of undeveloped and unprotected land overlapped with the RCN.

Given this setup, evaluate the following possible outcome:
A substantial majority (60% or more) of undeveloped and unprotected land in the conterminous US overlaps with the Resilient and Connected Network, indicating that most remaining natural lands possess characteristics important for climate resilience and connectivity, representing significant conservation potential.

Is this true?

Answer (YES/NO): NO